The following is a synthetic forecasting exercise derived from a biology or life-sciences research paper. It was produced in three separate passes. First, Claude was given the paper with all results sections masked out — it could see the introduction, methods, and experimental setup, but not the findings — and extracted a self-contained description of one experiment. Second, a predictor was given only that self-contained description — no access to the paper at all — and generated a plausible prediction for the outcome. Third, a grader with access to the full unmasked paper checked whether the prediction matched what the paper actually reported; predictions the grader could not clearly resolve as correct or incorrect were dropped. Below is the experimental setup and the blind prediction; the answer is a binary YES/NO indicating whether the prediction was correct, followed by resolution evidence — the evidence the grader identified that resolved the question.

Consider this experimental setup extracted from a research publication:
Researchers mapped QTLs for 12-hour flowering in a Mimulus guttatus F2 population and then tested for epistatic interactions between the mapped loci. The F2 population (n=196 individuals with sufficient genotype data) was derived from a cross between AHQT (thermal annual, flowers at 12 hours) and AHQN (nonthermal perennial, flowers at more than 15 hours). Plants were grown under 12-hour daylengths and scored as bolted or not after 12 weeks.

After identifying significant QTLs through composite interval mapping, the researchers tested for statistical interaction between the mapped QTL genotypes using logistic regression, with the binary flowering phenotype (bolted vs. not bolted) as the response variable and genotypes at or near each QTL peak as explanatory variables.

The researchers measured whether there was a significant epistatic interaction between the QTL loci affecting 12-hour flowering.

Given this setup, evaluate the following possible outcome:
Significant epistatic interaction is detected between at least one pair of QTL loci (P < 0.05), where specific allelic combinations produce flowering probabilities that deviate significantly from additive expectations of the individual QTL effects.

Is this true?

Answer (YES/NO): NO